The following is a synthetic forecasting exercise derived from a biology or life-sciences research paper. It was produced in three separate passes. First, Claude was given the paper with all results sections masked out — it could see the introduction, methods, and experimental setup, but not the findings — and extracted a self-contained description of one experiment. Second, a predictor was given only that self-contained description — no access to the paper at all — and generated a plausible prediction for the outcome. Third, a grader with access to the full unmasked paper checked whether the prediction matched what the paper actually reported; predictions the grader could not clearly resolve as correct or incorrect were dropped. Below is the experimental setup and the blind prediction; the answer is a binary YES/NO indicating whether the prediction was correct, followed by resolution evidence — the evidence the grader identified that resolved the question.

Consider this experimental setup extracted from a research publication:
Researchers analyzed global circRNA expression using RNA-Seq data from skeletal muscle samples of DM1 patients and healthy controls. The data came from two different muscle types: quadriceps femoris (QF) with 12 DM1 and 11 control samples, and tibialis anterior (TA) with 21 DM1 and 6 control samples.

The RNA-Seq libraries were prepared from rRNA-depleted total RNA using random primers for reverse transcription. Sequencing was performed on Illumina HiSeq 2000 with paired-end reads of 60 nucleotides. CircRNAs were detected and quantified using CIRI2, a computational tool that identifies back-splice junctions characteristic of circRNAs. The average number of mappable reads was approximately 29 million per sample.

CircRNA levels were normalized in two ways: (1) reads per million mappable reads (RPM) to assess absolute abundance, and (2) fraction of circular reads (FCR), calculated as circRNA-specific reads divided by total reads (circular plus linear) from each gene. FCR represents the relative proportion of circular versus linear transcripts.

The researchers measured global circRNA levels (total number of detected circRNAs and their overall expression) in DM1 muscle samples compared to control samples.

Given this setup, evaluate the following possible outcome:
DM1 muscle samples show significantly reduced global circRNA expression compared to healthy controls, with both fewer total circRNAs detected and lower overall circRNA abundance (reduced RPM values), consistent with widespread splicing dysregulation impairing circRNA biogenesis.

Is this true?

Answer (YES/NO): NO